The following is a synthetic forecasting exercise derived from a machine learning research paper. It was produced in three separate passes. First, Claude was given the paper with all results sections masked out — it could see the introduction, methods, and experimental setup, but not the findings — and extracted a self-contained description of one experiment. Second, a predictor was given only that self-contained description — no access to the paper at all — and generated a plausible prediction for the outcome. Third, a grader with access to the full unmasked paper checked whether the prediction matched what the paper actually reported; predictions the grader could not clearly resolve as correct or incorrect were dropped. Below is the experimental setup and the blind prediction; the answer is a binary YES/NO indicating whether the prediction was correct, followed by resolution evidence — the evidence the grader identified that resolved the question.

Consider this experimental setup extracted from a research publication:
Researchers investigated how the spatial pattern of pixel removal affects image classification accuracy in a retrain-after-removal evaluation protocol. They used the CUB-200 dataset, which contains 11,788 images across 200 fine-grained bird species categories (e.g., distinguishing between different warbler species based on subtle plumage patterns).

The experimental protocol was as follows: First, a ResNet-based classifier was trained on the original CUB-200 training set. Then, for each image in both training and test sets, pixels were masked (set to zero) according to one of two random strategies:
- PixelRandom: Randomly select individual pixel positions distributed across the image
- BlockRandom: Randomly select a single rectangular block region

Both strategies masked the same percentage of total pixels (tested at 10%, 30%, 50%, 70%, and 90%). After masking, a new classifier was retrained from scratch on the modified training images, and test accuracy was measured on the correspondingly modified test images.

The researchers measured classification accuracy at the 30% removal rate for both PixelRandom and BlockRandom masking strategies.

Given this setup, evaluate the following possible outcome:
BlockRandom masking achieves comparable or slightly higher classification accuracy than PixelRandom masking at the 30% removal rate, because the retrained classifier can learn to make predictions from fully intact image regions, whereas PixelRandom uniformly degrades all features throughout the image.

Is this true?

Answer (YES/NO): NO